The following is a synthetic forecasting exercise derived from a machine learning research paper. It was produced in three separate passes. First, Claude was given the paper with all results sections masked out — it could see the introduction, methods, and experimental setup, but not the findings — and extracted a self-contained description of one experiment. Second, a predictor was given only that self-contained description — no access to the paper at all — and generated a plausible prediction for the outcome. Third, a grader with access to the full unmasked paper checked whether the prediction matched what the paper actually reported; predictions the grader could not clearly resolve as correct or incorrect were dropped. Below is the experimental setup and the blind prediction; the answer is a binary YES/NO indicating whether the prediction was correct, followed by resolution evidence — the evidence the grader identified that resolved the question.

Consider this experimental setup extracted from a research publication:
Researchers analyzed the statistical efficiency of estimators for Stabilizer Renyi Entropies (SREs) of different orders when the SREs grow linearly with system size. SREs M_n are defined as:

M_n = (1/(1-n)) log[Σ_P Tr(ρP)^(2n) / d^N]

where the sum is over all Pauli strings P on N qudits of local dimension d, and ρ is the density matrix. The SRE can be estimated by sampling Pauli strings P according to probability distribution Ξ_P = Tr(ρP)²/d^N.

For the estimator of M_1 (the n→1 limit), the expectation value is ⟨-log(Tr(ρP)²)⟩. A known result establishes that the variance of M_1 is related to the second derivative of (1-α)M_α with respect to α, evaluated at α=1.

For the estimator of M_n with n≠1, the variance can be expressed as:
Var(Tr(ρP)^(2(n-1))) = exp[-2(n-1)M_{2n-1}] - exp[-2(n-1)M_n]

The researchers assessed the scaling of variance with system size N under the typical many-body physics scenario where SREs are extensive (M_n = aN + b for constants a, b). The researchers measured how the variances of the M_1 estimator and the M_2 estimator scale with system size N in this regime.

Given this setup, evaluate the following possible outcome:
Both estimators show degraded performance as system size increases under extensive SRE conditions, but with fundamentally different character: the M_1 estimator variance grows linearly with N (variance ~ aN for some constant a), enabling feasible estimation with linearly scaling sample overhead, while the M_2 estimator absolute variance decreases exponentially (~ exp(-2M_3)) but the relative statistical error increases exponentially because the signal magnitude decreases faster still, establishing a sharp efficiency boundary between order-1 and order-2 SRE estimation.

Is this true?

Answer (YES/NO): NO